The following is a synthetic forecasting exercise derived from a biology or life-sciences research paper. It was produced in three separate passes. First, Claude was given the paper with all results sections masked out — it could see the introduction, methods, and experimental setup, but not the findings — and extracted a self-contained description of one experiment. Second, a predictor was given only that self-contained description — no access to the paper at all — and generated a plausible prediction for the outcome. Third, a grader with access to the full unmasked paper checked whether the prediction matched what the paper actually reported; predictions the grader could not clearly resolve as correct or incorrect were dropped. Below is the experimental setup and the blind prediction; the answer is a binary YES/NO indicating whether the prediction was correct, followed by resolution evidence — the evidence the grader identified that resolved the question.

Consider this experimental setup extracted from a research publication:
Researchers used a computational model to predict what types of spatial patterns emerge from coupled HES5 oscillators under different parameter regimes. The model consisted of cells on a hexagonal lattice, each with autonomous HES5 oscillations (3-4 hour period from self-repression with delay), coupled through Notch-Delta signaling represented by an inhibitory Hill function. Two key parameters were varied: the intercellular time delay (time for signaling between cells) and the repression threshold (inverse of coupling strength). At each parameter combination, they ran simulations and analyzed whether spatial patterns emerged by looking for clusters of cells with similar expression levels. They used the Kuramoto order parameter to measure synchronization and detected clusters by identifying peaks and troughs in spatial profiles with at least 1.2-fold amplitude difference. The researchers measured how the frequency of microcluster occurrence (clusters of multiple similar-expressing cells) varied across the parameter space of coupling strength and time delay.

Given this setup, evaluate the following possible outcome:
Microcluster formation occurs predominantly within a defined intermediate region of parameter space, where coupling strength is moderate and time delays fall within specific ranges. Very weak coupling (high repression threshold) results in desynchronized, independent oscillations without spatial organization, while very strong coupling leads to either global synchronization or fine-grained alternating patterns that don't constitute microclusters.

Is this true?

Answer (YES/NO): NO